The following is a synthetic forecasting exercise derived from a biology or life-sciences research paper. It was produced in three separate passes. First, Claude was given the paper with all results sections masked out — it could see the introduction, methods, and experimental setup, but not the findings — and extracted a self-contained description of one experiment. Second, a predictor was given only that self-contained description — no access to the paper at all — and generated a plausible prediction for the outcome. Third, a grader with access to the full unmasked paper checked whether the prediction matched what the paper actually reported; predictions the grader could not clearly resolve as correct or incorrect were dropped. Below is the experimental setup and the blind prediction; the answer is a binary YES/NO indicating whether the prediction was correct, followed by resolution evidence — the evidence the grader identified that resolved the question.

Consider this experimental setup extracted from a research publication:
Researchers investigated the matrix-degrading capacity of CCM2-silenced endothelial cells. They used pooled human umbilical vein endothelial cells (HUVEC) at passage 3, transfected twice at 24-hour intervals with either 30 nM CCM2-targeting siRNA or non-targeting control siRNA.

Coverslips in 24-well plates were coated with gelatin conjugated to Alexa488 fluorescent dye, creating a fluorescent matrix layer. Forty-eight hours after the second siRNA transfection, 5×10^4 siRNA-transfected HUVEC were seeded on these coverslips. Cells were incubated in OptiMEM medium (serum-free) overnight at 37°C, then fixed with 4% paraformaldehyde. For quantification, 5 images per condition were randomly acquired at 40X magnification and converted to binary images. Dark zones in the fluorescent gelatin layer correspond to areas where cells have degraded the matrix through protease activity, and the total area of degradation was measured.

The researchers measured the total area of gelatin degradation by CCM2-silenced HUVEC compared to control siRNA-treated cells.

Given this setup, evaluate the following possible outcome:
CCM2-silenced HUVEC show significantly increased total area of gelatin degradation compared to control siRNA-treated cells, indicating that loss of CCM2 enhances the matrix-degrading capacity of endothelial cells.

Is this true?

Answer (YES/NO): YES